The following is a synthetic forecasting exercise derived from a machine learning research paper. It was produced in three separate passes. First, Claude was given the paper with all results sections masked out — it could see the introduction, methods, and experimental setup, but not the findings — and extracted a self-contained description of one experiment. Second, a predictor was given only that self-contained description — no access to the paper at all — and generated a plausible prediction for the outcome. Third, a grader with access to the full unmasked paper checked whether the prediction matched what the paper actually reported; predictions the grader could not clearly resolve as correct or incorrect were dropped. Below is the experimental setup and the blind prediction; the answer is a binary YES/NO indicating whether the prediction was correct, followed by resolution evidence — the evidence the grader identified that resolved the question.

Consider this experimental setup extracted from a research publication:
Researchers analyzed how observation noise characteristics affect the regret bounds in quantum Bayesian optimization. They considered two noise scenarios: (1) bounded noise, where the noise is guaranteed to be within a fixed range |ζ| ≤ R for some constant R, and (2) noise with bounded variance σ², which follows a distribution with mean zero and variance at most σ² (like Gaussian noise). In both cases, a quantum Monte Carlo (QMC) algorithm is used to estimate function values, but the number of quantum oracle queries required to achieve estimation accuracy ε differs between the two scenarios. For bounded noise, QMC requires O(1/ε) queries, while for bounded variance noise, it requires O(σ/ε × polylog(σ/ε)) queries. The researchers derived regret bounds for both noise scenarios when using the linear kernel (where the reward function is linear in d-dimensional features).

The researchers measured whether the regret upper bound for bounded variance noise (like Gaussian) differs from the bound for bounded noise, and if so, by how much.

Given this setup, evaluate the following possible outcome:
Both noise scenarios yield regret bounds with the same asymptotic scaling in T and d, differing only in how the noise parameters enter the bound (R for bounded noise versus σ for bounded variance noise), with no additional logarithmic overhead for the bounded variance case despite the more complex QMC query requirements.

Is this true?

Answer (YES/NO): NO